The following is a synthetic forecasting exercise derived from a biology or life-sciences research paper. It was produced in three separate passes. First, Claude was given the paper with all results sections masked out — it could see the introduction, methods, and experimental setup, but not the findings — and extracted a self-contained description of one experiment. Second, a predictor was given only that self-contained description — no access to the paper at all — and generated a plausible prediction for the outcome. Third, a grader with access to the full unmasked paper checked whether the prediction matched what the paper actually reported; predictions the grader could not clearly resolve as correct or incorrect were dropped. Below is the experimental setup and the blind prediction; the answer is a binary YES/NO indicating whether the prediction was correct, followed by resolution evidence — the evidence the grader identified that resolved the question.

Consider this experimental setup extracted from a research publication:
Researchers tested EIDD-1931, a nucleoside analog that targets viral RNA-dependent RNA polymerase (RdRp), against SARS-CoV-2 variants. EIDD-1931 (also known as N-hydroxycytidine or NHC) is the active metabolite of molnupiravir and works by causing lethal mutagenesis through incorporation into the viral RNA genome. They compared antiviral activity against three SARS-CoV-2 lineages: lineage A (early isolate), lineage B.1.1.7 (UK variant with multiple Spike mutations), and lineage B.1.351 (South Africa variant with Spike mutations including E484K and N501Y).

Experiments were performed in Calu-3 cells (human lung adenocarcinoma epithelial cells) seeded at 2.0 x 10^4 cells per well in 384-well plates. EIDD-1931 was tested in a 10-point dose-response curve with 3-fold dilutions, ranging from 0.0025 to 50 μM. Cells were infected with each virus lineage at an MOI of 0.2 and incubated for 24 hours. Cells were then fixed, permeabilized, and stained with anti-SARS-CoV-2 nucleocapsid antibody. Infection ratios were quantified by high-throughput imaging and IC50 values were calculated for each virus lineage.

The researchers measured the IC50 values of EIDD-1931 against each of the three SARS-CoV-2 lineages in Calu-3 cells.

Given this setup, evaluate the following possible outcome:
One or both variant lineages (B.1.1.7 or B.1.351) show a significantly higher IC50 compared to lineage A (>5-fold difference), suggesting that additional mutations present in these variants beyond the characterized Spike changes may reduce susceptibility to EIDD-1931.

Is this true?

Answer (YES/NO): NO